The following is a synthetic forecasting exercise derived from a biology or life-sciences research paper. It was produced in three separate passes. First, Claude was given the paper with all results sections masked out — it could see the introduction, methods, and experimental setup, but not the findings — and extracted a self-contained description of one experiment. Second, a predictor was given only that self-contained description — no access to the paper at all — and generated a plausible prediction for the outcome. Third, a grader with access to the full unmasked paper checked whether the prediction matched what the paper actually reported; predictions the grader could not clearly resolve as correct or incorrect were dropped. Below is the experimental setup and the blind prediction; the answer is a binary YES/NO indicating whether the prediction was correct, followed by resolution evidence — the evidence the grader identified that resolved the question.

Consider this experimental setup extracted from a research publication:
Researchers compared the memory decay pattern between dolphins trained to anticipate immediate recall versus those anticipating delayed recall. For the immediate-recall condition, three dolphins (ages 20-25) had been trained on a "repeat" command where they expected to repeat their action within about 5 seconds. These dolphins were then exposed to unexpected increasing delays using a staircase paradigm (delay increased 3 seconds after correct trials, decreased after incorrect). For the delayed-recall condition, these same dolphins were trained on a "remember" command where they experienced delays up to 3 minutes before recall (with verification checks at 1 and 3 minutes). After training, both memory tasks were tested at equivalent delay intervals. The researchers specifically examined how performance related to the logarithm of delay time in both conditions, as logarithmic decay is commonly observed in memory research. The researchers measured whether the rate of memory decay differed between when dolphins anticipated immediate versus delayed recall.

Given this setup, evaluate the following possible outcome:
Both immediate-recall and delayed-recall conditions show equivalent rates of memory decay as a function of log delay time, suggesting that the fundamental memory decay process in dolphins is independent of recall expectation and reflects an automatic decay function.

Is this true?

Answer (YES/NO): NO